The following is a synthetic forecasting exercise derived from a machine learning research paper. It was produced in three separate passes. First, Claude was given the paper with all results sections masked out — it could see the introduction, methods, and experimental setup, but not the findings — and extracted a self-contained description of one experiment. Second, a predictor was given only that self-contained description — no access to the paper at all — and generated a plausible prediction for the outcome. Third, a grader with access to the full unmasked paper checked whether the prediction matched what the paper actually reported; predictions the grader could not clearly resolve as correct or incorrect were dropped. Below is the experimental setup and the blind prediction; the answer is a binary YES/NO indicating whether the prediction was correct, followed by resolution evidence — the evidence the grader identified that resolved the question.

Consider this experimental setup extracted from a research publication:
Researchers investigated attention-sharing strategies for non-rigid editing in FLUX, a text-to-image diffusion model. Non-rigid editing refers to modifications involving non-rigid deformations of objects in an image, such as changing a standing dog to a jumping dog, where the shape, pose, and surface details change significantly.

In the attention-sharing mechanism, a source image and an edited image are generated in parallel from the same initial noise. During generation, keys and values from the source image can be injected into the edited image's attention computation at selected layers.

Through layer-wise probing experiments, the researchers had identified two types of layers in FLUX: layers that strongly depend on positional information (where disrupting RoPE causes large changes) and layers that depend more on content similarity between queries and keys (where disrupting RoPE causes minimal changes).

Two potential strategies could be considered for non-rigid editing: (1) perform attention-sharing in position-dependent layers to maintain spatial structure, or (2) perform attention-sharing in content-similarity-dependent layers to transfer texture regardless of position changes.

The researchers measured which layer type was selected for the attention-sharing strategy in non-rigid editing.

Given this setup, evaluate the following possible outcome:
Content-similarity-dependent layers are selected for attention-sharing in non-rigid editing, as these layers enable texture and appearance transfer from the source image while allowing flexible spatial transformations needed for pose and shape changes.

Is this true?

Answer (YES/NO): YES